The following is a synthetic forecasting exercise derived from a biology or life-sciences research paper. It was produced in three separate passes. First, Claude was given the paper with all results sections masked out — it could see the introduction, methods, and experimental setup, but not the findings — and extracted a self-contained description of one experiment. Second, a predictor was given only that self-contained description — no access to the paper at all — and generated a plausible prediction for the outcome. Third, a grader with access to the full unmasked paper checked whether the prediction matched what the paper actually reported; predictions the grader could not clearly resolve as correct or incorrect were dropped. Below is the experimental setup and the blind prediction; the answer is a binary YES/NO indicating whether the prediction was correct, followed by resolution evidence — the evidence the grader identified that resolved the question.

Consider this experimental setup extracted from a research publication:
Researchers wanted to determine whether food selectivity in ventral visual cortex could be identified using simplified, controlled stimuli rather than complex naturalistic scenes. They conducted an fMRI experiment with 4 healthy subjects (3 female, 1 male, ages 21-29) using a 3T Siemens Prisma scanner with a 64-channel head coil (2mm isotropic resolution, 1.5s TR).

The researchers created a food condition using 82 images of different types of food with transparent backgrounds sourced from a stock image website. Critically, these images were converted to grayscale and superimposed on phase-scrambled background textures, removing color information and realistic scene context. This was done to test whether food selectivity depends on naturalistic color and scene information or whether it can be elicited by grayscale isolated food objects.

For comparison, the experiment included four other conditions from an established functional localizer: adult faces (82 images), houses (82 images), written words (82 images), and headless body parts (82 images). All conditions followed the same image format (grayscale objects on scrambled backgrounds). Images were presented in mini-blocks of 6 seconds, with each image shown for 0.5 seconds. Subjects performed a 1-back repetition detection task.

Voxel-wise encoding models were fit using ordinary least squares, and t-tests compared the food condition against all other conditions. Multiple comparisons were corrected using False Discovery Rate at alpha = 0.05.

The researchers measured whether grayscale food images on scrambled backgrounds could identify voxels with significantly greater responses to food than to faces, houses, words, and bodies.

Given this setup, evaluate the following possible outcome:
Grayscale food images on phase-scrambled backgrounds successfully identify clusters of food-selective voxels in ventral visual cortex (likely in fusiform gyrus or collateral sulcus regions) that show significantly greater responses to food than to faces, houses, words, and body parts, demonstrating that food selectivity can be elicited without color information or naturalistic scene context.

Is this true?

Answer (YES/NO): YES